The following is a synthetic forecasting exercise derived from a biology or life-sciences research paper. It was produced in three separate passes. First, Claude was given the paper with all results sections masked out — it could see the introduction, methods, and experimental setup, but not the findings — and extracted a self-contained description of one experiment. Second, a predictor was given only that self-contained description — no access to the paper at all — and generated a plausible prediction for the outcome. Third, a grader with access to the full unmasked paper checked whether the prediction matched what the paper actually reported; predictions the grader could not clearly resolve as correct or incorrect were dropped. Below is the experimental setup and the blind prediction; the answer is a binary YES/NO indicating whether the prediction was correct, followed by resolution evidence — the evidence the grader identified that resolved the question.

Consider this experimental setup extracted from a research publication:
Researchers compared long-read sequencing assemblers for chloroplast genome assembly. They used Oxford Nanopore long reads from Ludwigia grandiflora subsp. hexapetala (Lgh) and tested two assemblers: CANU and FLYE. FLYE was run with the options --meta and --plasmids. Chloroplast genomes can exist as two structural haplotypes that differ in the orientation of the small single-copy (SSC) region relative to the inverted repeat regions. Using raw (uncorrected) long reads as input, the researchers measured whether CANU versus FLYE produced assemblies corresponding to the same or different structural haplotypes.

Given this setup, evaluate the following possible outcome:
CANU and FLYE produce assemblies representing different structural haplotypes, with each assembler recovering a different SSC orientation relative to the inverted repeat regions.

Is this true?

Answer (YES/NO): YES